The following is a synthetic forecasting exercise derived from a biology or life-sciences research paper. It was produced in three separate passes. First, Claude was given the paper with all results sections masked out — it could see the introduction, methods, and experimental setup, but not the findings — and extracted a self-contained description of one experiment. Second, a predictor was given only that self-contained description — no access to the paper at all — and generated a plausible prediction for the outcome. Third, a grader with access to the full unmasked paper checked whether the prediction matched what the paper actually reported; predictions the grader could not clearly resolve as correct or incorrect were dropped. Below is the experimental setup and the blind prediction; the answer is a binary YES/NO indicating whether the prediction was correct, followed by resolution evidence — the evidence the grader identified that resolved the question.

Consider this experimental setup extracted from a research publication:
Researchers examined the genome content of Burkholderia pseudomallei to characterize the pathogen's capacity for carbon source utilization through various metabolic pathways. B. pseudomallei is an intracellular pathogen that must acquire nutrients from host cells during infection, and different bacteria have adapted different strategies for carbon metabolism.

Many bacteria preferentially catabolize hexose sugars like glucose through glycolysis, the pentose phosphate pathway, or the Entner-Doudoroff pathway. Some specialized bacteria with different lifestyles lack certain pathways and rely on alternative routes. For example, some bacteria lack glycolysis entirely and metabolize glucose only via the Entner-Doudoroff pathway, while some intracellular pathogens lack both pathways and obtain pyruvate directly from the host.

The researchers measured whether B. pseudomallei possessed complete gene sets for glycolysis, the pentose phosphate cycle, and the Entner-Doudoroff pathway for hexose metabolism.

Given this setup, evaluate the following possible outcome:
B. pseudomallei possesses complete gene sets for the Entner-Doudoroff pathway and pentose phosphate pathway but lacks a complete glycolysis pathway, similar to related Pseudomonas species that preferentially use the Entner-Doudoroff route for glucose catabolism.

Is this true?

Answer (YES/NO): NO